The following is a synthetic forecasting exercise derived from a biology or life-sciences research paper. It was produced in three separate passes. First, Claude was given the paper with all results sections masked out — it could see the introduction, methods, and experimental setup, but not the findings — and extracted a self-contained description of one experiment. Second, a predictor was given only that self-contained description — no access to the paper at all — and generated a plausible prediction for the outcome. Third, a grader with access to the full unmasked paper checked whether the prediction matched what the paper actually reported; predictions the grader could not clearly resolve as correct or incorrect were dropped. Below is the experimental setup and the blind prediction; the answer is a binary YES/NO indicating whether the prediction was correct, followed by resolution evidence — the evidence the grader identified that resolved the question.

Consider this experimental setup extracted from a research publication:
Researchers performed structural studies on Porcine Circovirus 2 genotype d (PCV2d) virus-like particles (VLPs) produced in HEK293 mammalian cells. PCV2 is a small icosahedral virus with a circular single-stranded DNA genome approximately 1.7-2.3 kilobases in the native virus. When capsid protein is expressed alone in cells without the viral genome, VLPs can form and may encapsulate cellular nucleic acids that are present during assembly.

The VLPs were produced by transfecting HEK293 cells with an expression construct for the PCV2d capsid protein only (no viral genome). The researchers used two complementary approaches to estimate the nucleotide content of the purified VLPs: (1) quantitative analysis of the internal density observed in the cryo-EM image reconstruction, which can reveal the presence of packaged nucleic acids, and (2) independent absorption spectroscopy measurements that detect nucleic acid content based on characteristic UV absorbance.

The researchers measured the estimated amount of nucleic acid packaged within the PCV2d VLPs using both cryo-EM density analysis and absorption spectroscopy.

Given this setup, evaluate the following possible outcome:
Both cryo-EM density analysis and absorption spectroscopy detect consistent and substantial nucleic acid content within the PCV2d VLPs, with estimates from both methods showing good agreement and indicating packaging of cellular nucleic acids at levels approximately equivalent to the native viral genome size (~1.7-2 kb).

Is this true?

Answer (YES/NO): NO